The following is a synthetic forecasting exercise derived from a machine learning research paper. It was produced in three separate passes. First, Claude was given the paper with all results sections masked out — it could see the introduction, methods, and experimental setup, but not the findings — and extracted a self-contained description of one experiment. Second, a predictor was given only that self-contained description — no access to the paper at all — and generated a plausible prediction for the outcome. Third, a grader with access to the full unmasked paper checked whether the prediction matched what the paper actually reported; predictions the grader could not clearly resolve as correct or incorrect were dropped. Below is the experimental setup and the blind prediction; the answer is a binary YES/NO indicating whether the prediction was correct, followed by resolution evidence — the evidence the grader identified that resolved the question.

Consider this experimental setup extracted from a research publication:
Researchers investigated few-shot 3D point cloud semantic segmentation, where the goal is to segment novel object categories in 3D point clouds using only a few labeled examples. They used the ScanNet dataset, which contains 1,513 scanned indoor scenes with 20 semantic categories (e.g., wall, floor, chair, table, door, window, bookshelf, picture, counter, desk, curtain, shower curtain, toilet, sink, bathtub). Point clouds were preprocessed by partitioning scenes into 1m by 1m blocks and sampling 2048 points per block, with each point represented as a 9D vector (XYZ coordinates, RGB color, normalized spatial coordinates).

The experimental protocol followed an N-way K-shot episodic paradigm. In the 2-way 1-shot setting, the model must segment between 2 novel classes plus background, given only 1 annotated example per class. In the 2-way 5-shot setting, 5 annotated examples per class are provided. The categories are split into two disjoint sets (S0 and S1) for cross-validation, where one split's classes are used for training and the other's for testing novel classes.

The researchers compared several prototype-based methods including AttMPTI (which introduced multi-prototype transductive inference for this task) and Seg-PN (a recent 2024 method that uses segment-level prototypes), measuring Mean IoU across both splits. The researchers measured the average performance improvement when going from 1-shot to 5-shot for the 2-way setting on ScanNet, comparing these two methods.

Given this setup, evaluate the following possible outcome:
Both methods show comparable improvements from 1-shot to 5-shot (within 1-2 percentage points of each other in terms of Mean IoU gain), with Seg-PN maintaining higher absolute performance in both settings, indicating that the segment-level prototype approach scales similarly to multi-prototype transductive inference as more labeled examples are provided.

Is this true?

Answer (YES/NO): NO